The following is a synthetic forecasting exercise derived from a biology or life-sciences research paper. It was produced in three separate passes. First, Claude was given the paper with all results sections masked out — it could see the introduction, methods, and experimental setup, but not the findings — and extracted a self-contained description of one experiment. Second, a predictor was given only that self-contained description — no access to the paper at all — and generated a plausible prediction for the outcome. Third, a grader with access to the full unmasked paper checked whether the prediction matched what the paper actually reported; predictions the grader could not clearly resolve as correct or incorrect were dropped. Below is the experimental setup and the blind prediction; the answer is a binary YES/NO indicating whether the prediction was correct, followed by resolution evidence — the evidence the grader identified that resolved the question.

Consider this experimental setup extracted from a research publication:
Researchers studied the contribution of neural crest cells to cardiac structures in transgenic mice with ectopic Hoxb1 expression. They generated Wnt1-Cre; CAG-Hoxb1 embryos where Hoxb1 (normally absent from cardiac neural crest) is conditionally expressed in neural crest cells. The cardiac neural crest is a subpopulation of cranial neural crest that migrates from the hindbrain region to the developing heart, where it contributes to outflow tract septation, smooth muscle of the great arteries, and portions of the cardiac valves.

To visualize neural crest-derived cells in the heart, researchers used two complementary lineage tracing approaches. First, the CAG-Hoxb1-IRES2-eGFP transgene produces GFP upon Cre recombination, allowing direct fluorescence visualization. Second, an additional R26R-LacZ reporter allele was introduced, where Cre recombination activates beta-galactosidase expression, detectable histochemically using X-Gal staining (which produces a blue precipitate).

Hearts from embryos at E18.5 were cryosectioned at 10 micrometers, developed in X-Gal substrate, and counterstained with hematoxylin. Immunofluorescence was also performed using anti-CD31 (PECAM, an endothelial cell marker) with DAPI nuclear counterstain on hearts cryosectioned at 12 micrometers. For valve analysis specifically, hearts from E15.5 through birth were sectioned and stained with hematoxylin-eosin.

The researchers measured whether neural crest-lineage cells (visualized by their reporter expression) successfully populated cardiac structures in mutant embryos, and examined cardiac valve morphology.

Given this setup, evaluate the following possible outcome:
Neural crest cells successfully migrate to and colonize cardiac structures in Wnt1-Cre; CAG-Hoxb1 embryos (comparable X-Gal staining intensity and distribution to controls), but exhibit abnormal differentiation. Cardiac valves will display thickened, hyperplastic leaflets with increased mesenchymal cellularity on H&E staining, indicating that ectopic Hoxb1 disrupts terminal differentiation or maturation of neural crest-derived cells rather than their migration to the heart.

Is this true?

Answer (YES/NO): NO